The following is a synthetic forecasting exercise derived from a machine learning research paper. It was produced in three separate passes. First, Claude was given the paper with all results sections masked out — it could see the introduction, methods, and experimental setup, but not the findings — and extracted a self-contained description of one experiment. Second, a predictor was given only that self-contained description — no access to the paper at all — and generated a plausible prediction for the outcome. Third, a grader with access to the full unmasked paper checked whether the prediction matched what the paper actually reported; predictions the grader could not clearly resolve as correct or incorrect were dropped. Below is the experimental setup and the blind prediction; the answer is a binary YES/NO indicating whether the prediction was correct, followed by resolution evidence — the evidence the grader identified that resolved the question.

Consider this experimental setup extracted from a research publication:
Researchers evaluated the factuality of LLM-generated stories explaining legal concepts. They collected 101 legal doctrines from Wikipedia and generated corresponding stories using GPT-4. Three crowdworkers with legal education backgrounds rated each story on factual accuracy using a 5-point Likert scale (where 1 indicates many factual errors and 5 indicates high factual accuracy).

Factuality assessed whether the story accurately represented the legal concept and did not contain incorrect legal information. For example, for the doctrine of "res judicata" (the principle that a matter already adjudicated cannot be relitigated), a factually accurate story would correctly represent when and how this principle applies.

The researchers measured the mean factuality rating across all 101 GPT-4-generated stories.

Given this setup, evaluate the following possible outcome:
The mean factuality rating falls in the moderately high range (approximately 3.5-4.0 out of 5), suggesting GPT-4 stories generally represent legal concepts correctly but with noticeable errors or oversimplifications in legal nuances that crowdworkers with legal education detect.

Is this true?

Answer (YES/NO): NO